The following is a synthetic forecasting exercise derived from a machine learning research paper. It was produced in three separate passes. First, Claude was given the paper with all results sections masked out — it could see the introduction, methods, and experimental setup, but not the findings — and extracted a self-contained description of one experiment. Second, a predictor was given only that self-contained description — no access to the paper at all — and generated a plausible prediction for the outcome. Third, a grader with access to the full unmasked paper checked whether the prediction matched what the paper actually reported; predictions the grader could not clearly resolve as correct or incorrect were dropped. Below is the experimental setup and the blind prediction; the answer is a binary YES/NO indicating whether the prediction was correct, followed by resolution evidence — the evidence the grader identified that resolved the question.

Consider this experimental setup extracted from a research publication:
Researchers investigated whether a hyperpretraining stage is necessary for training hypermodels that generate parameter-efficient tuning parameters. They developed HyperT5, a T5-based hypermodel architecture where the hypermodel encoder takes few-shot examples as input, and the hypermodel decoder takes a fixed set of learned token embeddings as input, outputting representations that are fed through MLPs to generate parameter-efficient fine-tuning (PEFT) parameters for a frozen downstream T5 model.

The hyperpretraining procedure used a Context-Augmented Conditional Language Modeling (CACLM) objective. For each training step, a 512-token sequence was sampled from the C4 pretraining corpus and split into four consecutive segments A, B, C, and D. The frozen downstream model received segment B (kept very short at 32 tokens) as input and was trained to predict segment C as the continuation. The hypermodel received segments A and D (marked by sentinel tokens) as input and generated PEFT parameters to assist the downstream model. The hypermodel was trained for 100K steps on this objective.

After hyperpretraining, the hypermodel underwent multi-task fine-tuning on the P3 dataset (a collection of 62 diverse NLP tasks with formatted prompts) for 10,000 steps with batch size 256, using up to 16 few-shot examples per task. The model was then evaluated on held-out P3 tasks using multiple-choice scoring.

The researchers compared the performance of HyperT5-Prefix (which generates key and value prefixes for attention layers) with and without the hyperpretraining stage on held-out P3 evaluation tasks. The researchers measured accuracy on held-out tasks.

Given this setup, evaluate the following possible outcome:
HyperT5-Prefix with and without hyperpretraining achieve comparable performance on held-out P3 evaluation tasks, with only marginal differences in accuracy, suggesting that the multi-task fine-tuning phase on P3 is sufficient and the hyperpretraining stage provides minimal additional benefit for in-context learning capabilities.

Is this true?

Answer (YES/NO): NO